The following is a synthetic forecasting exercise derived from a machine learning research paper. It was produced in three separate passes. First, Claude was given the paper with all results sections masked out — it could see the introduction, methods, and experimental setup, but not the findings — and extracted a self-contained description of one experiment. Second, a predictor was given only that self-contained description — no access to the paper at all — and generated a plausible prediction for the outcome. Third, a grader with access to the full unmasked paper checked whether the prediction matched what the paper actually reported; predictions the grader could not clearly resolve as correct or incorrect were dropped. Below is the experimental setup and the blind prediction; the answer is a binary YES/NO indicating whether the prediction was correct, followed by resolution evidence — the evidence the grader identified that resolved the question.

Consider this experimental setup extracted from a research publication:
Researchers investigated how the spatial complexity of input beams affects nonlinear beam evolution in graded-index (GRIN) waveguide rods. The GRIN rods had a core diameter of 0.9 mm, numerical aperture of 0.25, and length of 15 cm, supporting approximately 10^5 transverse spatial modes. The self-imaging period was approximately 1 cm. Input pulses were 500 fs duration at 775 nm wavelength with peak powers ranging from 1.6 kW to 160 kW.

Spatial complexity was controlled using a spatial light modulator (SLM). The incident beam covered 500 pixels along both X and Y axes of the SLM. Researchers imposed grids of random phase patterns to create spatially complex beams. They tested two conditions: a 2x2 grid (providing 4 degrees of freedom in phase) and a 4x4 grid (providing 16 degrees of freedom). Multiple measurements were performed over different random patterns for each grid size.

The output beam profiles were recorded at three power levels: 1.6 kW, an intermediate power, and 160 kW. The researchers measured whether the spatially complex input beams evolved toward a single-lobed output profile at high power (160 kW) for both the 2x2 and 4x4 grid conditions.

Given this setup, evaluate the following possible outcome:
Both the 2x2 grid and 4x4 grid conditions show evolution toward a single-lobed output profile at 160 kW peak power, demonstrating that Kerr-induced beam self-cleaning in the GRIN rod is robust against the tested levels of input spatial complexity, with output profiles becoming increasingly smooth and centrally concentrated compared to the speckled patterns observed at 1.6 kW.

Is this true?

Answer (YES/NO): NO